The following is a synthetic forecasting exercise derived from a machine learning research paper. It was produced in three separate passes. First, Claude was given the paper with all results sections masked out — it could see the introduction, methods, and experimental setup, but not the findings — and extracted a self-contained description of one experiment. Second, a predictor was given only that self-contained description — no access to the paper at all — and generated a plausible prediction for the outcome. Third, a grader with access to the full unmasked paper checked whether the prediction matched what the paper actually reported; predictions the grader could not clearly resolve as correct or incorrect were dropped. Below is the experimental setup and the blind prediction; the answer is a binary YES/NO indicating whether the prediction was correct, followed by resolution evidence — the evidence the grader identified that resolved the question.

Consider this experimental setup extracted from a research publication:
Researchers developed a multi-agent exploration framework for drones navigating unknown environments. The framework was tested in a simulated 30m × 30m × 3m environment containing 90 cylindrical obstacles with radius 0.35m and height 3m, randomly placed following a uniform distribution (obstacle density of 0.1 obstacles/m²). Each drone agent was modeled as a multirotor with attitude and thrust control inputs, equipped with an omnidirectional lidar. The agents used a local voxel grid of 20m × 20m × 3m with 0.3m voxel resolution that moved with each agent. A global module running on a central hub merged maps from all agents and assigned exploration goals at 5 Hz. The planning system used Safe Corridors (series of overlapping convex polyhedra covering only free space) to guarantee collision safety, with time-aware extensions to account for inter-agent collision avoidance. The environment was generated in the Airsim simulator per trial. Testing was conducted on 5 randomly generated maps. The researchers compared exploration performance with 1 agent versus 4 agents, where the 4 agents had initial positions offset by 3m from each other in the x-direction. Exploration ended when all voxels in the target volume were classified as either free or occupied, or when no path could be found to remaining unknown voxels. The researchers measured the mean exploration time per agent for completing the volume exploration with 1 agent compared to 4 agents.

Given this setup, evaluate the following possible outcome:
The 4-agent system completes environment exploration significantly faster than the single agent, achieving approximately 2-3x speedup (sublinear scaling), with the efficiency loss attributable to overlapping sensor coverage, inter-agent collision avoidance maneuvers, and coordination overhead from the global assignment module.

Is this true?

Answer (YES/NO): NO